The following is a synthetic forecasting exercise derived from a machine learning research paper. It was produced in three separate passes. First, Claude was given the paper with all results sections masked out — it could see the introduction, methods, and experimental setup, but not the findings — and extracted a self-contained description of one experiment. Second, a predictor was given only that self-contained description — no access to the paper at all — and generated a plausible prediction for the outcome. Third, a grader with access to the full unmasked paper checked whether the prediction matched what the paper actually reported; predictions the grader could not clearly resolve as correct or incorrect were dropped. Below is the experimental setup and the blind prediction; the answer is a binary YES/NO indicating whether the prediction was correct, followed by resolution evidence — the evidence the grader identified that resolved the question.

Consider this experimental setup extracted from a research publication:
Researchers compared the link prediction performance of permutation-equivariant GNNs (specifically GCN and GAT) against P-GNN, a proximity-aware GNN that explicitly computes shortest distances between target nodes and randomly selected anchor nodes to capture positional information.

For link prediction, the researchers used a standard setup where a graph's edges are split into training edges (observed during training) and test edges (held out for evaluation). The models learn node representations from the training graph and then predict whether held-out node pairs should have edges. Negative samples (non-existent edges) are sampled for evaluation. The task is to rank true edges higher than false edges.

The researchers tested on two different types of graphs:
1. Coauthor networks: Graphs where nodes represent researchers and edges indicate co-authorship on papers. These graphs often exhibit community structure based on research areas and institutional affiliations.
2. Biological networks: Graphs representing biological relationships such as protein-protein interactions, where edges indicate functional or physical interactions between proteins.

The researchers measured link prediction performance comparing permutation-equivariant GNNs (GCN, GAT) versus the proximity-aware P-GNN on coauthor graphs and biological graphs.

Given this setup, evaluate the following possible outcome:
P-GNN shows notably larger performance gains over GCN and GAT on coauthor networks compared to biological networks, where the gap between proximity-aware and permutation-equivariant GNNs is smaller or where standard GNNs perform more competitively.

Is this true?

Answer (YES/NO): NO